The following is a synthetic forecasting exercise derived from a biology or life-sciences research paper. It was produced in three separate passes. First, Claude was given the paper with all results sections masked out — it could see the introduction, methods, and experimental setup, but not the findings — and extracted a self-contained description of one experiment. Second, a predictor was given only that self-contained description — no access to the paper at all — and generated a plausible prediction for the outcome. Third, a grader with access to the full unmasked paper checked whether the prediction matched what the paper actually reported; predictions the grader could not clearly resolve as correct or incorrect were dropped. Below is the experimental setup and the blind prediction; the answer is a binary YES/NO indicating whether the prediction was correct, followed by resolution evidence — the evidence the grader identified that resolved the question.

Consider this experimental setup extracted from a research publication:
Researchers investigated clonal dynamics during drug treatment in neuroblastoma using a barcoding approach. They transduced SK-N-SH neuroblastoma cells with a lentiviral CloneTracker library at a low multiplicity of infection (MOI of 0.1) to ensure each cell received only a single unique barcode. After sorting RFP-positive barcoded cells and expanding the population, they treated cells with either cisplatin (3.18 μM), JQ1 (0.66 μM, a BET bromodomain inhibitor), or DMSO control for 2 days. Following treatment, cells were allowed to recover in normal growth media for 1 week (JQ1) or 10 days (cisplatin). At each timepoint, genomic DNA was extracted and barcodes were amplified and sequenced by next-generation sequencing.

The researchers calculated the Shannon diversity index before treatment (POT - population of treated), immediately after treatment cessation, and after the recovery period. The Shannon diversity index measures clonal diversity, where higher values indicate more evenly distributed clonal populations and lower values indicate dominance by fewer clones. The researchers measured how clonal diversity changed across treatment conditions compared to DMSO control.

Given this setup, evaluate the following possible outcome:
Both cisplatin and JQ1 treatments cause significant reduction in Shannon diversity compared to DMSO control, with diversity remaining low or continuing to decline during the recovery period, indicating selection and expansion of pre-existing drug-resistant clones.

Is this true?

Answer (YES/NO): NO